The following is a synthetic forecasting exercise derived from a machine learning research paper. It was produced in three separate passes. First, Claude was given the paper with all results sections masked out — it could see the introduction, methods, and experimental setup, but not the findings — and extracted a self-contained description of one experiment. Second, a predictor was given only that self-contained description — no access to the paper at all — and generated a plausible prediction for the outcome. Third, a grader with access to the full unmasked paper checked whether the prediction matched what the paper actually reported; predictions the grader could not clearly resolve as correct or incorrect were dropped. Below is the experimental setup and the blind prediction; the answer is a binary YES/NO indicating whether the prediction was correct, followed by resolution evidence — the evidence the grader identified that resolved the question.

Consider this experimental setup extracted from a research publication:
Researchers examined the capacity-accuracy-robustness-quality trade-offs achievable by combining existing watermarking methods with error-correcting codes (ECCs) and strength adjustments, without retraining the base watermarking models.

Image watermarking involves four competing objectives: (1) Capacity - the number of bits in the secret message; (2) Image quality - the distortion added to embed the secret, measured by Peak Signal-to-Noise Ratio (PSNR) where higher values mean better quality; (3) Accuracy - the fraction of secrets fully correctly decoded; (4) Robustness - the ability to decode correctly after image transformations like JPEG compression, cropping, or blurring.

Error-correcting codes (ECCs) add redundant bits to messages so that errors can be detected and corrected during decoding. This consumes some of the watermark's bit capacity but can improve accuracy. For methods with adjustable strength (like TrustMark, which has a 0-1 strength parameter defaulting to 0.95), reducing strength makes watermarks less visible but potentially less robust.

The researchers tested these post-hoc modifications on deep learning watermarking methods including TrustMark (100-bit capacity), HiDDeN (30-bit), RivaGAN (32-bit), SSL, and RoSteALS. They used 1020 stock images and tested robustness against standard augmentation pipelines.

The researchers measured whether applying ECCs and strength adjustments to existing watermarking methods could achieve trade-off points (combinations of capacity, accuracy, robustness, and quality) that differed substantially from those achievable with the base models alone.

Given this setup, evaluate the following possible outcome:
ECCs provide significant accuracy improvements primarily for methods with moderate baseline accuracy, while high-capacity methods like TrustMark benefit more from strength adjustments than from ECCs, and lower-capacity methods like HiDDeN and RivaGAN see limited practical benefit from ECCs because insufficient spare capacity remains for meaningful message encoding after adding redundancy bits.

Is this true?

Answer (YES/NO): NO